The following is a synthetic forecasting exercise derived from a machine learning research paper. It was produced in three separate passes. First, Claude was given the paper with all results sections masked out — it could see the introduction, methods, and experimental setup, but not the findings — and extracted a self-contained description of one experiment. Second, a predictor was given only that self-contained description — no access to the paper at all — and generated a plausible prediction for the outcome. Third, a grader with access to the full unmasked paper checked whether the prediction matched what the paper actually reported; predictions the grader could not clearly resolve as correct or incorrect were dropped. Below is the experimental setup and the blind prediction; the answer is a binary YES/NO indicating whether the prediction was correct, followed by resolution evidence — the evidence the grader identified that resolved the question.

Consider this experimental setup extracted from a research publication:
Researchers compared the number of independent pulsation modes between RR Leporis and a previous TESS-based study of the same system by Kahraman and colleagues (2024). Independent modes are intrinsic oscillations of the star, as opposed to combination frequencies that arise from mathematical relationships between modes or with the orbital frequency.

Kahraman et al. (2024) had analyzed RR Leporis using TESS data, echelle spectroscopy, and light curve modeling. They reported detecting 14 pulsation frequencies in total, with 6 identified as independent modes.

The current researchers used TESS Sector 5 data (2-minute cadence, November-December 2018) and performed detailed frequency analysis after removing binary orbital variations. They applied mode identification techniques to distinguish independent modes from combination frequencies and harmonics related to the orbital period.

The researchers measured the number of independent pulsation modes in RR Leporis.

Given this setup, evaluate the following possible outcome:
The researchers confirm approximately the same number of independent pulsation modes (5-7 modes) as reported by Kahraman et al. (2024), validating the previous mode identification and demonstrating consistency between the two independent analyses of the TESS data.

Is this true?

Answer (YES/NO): NO